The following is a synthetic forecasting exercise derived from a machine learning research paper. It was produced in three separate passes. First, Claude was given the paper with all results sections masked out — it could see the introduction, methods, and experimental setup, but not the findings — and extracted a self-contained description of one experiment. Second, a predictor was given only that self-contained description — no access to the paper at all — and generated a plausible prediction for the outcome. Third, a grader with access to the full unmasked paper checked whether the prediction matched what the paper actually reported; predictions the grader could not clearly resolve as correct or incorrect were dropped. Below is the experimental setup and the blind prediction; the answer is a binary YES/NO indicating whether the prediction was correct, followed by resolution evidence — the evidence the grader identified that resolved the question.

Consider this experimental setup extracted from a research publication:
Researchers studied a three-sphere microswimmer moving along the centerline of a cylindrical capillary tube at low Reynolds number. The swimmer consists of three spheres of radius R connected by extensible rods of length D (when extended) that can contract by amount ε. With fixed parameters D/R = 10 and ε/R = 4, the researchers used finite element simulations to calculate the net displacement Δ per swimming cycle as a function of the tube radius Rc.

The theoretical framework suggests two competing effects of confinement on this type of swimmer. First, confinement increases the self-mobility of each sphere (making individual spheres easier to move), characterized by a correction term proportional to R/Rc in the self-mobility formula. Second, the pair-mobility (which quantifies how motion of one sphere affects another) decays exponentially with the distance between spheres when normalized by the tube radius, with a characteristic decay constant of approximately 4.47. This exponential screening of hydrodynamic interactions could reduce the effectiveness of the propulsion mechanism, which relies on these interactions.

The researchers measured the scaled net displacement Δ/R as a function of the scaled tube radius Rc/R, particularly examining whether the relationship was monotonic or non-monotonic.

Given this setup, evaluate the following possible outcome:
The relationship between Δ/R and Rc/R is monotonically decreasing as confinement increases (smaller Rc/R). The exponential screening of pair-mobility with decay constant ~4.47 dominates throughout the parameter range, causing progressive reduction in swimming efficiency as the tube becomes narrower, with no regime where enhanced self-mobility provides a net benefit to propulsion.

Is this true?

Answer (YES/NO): NO